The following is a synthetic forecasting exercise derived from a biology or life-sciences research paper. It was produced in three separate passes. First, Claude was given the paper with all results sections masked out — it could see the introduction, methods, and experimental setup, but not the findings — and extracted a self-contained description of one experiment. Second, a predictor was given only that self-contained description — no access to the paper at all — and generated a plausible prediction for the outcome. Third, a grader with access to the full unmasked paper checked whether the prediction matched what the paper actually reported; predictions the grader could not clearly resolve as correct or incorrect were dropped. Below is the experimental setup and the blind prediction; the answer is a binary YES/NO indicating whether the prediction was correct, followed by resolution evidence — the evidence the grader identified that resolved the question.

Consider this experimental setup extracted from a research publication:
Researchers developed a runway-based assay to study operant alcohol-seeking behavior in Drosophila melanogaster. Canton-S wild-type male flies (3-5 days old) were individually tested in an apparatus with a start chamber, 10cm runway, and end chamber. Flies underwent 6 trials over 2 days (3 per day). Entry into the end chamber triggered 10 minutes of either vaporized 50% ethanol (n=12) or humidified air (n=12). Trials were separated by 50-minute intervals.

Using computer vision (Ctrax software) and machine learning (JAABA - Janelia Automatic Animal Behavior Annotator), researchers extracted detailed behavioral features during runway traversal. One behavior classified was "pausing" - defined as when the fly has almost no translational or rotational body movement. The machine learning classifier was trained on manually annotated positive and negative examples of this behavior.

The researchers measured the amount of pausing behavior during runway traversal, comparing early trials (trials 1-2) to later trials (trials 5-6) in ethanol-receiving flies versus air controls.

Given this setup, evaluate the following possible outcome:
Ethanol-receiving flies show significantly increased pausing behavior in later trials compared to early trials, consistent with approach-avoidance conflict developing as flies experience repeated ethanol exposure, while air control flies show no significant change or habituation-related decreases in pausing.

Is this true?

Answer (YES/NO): NO